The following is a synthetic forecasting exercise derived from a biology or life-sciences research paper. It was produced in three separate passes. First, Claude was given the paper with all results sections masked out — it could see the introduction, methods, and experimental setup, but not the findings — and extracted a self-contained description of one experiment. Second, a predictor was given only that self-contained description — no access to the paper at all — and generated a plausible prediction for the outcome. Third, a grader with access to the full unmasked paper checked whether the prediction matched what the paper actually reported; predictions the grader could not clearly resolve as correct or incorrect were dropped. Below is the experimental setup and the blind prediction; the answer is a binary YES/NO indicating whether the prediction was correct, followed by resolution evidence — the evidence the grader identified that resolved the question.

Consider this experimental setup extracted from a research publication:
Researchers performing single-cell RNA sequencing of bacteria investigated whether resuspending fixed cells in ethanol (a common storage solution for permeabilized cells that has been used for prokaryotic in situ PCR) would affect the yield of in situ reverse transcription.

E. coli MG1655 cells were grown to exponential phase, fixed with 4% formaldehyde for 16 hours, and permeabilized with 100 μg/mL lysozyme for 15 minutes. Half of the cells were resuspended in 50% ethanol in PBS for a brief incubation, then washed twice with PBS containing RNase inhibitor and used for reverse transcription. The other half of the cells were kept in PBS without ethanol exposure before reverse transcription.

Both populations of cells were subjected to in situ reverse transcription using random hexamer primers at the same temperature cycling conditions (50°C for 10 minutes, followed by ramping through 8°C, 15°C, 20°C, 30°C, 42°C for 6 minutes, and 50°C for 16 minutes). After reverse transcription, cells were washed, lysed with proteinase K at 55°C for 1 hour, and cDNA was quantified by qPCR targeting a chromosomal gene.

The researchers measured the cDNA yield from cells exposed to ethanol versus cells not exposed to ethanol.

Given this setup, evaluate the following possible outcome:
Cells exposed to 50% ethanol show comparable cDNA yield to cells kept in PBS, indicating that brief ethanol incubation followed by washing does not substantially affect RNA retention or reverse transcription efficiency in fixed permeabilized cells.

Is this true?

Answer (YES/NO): YES